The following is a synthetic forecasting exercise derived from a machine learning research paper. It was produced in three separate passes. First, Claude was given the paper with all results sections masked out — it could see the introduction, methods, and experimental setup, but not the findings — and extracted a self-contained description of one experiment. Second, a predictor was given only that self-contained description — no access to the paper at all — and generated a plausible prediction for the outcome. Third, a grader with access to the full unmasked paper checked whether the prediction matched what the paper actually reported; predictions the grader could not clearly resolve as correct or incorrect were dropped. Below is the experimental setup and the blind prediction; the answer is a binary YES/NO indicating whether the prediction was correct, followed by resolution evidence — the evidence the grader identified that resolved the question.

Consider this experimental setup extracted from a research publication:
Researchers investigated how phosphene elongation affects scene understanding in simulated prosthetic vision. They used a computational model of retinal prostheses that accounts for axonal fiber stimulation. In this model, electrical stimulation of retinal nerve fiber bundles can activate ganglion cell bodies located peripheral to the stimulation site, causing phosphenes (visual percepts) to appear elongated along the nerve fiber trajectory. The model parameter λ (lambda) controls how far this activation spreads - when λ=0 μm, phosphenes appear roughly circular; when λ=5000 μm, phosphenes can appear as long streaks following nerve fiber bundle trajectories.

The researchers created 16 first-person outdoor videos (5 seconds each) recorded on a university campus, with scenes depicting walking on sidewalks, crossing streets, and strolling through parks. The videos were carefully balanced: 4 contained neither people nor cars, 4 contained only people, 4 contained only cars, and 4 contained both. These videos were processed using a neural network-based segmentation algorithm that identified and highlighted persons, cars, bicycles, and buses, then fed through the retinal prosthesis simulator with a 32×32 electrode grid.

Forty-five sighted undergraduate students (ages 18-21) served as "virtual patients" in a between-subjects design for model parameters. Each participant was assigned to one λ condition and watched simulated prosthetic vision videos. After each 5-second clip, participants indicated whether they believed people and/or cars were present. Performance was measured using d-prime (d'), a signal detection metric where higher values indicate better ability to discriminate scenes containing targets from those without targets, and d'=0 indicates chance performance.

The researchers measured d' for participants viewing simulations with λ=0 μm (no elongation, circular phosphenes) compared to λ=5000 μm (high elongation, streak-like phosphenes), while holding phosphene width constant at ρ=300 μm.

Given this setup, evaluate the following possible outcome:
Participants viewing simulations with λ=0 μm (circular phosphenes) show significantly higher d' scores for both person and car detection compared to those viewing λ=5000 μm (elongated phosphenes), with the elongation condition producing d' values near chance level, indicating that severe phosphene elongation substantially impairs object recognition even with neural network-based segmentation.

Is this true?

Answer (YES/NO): NO